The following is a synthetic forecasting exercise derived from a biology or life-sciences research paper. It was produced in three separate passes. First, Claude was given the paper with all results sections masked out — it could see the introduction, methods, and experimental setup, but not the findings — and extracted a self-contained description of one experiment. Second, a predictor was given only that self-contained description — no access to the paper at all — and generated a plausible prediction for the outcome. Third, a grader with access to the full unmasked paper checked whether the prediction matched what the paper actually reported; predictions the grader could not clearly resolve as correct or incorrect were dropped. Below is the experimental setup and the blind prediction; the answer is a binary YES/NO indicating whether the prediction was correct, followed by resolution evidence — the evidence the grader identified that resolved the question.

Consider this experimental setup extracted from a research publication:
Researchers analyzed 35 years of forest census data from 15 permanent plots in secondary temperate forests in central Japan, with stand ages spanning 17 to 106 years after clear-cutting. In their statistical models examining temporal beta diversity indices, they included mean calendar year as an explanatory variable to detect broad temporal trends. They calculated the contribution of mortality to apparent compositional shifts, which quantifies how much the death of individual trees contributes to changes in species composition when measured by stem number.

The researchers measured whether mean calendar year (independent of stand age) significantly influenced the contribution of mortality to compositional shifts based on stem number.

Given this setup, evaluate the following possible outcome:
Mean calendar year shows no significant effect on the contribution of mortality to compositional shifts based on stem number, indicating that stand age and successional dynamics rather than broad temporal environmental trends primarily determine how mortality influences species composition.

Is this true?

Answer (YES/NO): NO